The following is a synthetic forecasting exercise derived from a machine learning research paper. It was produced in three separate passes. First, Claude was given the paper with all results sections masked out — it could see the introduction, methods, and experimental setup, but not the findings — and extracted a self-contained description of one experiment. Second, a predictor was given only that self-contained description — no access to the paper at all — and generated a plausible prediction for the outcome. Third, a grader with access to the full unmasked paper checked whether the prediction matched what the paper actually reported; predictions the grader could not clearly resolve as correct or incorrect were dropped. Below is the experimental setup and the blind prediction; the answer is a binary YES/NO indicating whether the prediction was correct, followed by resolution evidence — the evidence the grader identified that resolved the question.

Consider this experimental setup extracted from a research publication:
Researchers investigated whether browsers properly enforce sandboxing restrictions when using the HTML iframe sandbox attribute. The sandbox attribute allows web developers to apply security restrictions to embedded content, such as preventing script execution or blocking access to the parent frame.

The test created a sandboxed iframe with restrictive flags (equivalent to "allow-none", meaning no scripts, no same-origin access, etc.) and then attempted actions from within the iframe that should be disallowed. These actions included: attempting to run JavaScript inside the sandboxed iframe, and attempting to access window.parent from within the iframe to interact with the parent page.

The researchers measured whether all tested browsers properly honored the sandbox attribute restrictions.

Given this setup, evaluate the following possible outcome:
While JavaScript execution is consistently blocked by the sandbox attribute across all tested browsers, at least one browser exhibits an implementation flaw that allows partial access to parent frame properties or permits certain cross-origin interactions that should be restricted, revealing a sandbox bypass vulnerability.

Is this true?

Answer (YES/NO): NO